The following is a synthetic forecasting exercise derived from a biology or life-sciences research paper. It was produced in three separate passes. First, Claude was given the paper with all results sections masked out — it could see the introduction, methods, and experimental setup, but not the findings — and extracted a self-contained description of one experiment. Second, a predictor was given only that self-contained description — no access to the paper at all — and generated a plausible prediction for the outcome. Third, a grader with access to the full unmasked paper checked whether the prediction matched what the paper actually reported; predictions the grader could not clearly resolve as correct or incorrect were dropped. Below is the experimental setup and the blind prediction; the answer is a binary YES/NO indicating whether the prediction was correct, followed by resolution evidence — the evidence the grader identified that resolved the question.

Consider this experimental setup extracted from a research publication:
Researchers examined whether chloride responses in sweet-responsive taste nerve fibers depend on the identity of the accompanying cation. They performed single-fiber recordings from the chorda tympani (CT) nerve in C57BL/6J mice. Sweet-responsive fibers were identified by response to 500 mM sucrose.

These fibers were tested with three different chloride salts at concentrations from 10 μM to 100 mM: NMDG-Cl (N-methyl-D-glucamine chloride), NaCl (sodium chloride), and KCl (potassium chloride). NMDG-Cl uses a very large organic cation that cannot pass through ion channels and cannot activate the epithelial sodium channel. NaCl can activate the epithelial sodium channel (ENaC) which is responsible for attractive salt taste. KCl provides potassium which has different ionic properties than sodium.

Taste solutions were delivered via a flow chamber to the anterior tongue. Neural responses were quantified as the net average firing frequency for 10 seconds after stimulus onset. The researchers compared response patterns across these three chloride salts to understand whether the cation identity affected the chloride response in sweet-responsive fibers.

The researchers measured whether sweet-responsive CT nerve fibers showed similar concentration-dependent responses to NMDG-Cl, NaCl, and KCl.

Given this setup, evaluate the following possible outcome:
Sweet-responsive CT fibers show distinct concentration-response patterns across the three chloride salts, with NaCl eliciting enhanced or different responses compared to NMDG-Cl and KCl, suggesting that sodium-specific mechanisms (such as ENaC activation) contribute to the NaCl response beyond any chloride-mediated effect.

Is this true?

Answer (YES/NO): NO